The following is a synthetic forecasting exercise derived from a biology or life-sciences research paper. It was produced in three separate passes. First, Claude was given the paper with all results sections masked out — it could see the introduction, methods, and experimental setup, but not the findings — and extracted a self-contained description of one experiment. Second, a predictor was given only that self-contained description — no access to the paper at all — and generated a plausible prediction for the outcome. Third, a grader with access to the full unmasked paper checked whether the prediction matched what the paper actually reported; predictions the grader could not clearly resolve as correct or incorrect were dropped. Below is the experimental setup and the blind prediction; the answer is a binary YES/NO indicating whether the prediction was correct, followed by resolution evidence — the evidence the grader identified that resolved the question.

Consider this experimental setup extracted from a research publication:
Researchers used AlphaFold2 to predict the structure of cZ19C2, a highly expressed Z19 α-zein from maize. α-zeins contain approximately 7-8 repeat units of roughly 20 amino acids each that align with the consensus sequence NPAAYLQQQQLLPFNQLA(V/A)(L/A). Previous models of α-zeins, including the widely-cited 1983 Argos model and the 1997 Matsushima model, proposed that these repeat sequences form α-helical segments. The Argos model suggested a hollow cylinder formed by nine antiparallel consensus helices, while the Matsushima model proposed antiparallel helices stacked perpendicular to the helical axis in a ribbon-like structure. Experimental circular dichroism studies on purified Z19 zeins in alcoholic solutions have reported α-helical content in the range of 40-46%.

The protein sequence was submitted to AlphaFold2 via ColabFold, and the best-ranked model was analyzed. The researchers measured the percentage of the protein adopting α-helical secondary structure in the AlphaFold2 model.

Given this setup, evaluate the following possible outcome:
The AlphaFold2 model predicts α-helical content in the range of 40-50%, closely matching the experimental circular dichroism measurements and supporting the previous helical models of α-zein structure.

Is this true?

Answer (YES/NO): NO